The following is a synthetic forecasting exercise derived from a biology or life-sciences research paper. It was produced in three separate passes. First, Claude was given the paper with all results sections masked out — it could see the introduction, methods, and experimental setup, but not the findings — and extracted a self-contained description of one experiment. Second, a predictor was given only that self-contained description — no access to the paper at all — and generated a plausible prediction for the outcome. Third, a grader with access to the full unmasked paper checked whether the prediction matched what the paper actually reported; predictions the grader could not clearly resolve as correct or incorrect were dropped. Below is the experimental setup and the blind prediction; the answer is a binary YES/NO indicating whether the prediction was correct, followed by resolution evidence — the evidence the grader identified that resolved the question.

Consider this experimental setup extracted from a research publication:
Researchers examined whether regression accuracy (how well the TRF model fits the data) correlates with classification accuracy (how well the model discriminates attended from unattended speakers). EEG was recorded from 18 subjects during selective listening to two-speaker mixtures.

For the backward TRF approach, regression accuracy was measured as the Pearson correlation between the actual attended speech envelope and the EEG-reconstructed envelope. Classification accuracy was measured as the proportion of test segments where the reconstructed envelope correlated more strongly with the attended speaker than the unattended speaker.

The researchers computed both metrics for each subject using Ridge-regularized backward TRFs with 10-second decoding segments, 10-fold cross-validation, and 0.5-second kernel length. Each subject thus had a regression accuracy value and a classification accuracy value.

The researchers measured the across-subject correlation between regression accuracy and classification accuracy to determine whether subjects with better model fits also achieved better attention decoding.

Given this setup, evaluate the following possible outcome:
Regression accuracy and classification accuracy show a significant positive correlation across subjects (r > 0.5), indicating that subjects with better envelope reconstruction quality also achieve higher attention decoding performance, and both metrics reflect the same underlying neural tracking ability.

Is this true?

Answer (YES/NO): YES